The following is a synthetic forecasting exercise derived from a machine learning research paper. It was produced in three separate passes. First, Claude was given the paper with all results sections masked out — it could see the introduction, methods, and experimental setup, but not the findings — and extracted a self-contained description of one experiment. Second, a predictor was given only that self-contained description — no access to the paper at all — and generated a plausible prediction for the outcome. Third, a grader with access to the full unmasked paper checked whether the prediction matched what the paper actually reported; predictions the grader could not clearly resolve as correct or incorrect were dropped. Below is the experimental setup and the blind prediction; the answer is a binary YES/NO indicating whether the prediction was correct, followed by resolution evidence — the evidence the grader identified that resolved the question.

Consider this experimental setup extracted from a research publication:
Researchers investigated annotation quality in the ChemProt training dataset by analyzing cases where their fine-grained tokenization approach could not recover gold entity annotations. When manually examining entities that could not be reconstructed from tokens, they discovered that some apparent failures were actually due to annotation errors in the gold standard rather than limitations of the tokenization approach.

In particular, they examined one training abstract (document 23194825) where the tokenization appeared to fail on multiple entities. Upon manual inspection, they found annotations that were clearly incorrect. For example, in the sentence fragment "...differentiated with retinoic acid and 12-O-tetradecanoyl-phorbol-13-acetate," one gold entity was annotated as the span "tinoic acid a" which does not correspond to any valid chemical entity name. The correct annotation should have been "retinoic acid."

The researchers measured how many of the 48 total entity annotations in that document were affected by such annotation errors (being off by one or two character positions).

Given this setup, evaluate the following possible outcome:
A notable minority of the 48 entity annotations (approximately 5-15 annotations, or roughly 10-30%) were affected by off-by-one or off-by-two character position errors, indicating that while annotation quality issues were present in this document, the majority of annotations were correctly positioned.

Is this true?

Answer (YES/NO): NO